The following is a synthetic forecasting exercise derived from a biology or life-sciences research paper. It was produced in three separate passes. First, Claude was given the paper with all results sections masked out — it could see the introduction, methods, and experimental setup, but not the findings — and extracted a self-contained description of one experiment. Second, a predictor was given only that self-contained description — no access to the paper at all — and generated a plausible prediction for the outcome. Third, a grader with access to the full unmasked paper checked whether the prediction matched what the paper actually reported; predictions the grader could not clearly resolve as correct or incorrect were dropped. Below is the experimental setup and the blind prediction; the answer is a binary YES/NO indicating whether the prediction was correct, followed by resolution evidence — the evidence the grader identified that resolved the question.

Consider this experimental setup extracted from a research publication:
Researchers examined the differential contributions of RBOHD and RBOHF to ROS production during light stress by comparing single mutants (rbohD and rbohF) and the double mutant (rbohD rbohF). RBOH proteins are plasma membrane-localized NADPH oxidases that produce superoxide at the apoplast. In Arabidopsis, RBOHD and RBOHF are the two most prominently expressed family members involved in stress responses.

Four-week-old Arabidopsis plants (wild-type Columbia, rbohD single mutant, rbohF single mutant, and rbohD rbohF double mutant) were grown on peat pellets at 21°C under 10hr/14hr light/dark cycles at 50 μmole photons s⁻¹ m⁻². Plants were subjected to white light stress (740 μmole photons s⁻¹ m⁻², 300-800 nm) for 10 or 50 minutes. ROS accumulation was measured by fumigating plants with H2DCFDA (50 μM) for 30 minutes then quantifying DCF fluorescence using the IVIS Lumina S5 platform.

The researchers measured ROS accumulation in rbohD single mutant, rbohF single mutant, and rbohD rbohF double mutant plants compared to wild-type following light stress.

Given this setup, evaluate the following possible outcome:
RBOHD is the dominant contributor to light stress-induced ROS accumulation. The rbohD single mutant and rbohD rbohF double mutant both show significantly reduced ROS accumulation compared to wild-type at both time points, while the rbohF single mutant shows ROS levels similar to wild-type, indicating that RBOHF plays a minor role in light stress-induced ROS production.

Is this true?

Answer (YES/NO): NO